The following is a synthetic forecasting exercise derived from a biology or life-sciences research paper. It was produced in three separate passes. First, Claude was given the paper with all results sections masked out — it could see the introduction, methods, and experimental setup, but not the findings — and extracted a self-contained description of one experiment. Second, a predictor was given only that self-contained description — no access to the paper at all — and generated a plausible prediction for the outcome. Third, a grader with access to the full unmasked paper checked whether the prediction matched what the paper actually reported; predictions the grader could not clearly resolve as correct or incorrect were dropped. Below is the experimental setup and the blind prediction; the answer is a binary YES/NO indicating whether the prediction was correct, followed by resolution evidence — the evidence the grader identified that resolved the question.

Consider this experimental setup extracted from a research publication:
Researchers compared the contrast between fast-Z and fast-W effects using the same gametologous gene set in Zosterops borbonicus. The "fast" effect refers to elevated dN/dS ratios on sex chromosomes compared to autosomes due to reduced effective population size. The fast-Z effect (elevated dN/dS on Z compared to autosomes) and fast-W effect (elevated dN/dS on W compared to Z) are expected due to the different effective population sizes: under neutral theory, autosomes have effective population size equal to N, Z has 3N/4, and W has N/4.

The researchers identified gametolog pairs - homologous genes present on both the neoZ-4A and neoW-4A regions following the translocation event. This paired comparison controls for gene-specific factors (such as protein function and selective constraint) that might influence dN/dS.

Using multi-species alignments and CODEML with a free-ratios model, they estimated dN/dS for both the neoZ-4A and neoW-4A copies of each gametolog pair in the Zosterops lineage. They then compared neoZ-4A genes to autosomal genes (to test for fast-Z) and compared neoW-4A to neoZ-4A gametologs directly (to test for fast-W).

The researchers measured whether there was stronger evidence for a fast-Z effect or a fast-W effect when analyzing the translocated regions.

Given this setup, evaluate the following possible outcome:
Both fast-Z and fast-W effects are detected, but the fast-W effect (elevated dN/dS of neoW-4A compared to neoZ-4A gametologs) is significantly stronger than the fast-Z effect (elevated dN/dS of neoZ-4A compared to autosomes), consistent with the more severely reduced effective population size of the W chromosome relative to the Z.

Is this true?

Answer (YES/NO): NO